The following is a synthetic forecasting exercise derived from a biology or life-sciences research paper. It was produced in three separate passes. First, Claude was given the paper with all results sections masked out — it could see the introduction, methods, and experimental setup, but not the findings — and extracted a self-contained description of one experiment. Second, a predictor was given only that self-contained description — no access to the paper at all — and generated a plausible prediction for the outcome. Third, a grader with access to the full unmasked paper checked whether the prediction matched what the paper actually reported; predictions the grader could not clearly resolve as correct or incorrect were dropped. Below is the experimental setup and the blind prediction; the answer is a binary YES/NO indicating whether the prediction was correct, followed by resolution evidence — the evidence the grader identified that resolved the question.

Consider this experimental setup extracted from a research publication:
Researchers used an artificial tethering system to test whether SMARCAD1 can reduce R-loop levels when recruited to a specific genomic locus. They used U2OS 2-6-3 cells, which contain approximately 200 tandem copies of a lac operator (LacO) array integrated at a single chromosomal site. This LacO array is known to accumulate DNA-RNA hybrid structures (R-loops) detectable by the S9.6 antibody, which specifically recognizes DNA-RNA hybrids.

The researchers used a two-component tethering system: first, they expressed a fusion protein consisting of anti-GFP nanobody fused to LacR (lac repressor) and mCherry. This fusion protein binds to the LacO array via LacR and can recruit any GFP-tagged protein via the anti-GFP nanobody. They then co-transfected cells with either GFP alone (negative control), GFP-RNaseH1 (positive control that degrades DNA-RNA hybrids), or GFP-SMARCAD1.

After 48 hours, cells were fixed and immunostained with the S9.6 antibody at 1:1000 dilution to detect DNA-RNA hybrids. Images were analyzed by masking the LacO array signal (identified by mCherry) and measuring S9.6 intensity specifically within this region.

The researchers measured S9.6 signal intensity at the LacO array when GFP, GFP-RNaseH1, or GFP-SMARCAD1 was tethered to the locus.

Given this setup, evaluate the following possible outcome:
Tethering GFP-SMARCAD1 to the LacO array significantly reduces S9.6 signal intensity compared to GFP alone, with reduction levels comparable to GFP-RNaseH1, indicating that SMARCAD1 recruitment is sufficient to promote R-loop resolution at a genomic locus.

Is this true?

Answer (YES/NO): YES